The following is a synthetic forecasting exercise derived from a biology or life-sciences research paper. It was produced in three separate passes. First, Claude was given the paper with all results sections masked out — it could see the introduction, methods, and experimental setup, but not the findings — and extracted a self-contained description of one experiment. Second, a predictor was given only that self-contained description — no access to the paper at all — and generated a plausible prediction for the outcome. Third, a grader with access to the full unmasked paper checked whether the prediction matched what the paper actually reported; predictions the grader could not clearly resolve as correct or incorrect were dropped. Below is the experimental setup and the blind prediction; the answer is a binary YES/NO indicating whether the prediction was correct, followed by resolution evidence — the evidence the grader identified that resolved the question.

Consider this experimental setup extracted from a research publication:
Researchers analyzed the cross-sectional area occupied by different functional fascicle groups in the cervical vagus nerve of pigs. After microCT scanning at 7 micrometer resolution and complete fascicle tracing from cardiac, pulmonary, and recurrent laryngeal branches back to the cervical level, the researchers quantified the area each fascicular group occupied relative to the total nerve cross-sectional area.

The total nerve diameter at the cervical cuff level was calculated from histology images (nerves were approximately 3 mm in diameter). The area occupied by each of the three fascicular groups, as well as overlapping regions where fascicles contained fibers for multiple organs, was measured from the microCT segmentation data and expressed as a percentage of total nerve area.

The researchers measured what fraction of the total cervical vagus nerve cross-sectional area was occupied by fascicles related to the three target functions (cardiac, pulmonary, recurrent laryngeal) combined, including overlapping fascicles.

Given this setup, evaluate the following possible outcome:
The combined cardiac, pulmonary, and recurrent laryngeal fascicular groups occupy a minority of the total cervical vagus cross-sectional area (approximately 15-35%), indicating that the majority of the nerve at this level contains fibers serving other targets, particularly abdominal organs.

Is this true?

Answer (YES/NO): NO